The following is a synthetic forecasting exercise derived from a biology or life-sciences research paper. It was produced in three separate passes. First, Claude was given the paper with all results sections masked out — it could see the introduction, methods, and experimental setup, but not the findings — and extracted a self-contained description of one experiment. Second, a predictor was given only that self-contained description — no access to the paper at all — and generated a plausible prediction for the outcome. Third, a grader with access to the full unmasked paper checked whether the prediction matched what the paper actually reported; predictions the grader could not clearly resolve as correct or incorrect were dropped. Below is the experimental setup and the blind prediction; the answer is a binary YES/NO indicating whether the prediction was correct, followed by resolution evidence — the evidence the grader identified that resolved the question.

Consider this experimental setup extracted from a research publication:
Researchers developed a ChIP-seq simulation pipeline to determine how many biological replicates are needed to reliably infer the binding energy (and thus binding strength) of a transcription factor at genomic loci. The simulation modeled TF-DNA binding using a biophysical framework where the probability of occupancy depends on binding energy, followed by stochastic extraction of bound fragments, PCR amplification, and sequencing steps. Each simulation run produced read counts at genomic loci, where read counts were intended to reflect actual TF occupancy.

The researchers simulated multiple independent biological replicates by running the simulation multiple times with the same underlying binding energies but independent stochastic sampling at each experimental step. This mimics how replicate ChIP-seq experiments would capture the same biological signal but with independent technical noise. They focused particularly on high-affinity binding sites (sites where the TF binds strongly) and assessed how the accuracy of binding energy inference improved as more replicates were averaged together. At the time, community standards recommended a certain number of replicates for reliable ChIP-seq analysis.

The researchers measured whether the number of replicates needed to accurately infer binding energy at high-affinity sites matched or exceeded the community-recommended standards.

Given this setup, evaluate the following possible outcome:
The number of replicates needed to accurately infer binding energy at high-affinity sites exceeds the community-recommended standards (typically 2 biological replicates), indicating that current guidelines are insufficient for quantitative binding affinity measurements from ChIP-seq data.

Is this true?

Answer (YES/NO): YES